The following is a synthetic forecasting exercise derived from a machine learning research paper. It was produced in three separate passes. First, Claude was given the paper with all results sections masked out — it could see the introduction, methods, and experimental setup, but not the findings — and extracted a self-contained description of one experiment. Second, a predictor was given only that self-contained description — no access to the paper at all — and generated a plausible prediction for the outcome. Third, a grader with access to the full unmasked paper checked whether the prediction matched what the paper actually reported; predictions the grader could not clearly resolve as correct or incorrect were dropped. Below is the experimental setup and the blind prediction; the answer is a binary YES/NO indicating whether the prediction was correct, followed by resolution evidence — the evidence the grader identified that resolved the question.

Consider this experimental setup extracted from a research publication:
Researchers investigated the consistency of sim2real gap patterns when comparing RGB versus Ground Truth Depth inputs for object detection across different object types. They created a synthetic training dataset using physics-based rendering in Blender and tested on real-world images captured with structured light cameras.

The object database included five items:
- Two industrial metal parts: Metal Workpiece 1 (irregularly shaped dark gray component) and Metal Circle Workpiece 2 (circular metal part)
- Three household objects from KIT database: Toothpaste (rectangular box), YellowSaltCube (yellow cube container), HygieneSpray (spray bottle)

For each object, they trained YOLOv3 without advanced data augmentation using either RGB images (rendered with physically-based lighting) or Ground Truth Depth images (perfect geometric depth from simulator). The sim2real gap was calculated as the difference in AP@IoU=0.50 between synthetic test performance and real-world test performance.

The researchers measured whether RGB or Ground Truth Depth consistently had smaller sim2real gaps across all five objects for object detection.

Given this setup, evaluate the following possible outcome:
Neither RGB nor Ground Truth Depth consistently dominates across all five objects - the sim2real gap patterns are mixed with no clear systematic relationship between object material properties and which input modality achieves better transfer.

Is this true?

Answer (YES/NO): YES